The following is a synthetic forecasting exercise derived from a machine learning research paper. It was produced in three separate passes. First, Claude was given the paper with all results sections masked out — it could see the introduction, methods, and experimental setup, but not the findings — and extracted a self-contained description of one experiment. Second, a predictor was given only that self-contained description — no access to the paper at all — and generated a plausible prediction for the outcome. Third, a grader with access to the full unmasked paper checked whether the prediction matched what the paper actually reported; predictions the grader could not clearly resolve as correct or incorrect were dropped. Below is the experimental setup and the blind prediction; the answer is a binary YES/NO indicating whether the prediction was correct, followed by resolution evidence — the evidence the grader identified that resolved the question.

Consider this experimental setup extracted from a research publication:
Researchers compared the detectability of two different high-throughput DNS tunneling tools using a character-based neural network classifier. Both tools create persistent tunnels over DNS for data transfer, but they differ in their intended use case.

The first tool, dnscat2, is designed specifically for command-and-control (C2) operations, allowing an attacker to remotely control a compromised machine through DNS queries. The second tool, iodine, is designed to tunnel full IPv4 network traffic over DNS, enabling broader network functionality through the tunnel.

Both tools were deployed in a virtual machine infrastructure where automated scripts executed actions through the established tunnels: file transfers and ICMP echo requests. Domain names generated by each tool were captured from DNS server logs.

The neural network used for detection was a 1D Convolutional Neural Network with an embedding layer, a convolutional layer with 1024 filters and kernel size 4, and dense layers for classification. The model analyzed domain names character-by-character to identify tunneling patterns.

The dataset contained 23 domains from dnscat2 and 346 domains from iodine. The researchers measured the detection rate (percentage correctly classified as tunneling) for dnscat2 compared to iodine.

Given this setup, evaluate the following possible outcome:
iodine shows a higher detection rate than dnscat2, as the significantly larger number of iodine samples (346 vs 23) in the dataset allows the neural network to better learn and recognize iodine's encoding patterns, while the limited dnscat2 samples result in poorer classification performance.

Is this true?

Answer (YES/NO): NO